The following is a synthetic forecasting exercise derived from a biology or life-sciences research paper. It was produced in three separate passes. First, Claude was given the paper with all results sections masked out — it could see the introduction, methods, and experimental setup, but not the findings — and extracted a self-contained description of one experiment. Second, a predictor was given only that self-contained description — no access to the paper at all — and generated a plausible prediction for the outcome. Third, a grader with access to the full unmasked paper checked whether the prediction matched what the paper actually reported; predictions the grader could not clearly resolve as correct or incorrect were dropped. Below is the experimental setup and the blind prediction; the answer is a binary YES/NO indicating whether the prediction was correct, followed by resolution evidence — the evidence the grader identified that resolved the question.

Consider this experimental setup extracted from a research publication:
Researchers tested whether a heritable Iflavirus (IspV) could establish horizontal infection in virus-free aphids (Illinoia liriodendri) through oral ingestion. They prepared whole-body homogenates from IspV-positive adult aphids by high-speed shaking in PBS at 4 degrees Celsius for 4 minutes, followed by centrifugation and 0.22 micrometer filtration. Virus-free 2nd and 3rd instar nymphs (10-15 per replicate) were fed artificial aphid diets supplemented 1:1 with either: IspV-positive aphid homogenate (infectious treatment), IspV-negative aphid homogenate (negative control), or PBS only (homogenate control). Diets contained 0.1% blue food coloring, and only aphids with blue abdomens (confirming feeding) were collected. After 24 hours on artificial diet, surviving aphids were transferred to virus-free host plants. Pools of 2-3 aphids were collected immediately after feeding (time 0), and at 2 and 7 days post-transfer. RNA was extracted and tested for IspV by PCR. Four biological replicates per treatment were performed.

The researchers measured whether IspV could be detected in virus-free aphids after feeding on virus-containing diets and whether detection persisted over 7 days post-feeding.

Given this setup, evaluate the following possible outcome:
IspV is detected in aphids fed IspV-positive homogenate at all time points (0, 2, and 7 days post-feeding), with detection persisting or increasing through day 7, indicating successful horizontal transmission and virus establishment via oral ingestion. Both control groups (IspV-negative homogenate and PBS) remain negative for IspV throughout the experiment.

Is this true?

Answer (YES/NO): NO